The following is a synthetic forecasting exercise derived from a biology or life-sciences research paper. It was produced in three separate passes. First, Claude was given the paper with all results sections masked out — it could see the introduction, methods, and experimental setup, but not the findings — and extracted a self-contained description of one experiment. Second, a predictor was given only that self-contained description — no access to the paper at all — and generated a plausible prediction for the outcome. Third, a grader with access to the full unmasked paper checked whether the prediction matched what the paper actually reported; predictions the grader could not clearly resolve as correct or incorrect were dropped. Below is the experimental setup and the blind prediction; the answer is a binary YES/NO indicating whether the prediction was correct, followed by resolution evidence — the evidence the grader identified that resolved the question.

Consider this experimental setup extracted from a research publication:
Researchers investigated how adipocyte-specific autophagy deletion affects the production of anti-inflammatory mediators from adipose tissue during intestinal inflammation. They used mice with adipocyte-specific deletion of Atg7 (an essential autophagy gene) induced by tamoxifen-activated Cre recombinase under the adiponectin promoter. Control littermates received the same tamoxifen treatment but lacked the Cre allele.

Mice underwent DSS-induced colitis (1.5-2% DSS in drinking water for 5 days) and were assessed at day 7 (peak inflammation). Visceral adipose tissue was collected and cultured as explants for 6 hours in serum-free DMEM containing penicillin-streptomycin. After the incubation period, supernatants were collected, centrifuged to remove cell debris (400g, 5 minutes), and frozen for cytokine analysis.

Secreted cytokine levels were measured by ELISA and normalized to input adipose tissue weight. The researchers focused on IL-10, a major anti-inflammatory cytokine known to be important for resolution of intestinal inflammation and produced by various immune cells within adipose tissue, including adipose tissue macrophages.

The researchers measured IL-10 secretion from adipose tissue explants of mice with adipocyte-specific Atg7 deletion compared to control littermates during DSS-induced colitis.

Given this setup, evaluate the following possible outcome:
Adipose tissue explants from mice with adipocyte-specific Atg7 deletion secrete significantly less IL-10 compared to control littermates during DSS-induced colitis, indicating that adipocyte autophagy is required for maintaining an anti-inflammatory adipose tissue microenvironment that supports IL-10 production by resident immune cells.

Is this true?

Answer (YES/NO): YES